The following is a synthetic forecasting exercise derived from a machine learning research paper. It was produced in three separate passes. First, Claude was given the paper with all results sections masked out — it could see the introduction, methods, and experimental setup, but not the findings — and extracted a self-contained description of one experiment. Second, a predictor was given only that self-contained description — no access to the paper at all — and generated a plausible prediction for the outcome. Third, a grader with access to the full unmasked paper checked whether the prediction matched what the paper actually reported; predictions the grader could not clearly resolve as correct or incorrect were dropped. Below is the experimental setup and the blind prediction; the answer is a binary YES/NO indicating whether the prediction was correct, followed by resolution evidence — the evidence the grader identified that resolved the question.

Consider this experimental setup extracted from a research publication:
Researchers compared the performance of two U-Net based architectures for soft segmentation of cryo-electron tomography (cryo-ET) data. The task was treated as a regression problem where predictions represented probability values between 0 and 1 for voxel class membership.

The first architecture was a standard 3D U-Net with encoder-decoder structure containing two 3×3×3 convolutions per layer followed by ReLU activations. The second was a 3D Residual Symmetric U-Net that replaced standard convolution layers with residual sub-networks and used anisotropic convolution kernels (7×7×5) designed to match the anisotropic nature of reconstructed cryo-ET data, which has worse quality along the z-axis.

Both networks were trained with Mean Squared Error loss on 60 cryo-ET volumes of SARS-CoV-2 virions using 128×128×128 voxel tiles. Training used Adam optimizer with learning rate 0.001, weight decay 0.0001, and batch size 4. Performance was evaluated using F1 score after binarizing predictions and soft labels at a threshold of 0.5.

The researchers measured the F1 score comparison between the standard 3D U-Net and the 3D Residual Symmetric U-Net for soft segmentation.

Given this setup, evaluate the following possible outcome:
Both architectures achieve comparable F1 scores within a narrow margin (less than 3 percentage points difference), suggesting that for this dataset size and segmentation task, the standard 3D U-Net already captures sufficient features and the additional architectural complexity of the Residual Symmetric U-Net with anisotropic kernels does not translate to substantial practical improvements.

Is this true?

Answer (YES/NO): YES